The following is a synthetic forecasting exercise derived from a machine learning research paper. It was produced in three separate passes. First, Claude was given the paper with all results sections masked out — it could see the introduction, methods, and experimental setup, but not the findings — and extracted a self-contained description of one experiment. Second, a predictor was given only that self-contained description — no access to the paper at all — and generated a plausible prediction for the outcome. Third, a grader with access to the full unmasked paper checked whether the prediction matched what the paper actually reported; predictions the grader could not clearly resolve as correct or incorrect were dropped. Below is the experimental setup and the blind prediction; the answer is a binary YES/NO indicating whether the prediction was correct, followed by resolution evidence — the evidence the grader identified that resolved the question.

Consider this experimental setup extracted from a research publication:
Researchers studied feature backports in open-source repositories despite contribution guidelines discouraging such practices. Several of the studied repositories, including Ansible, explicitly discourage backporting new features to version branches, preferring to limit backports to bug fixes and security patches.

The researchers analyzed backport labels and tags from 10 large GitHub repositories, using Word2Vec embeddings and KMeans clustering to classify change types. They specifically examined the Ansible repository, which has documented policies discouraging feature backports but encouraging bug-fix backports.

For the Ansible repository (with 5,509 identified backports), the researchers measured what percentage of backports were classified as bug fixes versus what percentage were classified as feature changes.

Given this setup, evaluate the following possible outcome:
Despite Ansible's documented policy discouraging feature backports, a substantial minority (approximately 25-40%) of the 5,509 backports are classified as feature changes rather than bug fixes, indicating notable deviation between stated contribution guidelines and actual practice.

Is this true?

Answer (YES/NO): NO